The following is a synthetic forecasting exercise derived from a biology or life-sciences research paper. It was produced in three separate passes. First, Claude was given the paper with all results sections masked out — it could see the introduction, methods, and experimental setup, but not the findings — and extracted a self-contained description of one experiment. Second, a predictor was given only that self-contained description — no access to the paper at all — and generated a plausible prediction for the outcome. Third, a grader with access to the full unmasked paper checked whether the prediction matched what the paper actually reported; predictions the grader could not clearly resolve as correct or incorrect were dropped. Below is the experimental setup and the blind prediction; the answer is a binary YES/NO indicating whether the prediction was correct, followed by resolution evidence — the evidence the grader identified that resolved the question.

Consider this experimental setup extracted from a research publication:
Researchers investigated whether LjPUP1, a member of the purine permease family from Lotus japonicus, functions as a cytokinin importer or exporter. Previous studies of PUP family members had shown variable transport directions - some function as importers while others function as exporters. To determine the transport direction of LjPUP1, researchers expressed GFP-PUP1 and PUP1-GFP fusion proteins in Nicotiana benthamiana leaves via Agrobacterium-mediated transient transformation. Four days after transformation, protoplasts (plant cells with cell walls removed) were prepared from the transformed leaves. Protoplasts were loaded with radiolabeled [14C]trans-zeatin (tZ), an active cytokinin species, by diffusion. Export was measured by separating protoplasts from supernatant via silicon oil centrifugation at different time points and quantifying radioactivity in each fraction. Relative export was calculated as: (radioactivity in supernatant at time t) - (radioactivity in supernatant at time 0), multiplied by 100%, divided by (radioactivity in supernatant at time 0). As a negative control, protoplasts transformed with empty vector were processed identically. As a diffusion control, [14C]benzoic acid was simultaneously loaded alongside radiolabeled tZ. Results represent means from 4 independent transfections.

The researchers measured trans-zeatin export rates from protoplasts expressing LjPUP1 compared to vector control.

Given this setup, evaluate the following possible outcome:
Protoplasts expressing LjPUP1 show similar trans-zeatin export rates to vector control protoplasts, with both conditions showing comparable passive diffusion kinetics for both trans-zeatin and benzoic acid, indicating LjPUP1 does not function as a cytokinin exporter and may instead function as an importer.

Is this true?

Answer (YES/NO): NO